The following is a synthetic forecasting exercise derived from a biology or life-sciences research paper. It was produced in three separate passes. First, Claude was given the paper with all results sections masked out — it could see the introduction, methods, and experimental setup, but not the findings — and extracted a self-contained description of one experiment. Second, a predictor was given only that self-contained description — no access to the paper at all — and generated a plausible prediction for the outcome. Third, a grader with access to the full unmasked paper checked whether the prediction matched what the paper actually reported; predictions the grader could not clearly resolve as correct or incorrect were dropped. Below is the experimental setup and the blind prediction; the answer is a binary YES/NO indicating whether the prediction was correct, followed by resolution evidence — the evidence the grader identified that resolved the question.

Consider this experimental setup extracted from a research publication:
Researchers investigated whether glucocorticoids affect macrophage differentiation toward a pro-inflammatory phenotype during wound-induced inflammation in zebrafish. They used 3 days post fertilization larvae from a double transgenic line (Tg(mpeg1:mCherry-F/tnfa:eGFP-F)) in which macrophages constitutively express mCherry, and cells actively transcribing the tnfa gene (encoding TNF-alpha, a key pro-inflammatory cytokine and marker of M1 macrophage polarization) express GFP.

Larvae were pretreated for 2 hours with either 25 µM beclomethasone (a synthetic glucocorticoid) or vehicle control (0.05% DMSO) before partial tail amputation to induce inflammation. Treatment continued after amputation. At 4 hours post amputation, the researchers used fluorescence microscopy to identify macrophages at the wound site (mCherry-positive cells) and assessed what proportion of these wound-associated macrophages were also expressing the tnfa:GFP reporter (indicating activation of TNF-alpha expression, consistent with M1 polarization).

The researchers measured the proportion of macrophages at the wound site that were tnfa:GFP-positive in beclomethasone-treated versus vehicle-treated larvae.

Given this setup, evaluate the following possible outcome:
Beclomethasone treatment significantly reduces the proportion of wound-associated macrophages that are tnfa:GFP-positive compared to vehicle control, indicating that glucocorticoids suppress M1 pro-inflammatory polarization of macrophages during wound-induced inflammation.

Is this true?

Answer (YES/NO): YES